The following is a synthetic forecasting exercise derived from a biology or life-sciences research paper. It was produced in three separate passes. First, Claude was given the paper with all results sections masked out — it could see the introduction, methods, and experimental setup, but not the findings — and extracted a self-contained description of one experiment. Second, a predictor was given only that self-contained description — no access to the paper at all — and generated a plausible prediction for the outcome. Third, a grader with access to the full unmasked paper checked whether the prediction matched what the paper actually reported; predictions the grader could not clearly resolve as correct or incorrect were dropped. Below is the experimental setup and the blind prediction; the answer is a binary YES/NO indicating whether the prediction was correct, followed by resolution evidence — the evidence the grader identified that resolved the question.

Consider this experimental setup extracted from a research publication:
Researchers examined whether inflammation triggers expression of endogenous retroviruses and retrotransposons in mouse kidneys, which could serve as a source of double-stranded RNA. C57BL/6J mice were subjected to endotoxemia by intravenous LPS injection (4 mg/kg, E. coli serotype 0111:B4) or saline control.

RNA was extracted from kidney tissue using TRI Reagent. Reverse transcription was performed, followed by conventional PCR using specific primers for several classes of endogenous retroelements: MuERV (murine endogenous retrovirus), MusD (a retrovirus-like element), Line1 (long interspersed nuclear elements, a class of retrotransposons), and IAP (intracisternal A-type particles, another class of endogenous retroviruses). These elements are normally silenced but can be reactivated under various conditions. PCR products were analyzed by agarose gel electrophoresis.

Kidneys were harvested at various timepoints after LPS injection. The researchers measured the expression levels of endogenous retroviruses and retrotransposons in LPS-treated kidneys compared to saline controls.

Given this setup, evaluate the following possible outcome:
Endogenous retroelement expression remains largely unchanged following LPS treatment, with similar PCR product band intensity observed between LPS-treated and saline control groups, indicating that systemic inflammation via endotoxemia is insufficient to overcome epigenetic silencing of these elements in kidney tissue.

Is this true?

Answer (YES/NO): NO